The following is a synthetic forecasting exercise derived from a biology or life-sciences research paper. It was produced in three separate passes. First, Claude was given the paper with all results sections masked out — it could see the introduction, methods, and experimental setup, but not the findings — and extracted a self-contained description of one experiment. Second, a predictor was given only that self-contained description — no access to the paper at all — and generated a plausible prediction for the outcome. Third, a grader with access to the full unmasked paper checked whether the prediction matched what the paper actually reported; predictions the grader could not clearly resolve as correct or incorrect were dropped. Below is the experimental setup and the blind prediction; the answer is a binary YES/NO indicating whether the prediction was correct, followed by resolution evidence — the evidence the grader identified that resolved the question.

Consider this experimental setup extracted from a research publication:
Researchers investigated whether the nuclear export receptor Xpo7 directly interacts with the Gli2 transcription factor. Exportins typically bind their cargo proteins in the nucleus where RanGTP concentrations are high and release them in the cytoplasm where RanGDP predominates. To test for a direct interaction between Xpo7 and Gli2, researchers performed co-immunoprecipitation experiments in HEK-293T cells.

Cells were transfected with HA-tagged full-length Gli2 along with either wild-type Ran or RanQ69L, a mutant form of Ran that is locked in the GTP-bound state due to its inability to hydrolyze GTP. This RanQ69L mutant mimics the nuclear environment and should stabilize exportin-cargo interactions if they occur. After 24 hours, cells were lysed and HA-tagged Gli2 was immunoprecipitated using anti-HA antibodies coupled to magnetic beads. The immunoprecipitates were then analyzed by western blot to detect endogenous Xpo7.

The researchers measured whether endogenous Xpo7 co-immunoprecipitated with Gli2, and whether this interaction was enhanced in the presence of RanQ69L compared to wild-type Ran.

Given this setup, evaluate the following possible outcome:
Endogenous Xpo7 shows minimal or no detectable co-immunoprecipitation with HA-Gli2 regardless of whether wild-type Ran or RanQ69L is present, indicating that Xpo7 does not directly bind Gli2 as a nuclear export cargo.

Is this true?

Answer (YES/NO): NO